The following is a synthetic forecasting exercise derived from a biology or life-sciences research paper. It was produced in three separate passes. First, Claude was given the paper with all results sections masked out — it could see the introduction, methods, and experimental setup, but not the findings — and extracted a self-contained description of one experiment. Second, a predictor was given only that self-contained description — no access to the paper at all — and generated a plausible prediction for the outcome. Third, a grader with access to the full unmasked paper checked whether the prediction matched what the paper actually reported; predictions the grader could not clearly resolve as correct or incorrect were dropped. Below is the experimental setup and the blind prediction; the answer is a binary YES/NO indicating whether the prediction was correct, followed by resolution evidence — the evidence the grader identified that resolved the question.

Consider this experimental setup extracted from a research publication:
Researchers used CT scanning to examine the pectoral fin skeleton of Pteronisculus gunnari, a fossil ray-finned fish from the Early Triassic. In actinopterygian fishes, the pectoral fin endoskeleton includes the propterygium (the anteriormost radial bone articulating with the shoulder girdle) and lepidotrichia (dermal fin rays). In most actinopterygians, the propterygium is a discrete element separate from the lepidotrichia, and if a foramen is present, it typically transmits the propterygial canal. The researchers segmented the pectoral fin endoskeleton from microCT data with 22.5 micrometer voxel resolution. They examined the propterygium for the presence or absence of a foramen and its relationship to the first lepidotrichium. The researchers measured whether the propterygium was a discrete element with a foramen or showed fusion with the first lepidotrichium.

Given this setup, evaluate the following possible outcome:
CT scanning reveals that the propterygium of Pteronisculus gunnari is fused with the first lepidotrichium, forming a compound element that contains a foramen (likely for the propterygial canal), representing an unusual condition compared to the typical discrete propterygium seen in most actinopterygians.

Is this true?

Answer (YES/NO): NO